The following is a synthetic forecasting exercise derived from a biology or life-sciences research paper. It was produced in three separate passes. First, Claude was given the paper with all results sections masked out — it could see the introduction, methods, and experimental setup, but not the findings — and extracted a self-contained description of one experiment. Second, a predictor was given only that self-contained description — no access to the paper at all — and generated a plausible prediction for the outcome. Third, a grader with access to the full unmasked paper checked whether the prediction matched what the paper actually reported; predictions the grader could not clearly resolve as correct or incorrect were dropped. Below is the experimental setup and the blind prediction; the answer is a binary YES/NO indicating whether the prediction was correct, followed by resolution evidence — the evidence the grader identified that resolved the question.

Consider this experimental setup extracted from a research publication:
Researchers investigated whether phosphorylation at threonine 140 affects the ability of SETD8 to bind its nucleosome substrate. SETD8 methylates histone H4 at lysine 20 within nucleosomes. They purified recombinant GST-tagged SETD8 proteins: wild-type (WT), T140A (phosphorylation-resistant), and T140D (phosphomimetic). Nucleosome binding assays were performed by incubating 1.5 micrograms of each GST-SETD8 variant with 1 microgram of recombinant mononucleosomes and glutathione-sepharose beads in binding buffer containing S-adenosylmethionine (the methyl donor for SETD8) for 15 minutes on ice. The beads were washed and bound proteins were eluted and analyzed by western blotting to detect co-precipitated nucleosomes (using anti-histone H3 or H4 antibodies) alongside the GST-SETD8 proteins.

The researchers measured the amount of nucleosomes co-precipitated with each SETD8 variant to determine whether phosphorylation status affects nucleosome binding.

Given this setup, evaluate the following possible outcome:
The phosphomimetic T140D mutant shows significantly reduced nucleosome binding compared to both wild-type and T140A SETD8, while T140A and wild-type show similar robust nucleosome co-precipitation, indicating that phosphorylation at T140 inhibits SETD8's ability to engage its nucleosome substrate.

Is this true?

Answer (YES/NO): NO